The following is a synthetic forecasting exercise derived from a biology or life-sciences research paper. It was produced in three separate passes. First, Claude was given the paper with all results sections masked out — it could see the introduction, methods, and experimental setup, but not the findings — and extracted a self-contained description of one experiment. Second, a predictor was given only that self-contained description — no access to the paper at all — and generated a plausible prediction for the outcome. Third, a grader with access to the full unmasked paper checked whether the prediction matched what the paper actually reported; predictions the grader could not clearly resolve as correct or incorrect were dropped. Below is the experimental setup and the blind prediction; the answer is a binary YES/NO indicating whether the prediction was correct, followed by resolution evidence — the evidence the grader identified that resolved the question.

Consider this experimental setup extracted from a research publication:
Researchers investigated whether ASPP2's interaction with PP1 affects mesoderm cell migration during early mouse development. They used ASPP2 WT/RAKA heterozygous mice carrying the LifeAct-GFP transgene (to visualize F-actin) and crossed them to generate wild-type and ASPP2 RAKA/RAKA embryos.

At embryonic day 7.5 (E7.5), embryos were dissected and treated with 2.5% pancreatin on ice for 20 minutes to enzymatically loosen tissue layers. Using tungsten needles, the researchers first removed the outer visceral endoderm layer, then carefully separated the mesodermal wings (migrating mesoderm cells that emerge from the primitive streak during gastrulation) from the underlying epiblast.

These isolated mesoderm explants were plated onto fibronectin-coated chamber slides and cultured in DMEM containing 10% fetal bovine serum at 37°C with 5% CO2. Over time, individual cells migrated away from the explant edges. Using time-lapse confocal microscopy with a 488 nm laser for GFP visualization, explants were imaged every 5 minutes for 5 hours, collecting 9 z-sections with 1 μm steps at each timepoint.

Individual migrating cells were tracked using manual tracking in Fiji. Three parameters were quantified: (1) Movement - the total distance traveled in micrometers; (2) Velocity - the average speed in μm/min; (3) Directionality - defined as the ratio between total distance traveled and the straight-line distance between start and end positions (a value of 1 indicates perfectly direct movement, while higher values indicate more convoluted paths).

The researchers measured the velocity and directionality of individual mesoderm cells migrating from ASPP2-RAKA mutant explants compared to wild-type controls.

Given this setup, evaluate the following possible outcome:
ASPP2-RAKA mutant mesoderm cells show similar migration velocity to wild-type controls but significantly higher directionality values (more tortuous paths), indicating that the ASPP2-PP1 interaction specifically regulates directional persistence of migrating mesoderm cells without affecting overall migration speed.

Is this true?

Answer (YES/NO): NO